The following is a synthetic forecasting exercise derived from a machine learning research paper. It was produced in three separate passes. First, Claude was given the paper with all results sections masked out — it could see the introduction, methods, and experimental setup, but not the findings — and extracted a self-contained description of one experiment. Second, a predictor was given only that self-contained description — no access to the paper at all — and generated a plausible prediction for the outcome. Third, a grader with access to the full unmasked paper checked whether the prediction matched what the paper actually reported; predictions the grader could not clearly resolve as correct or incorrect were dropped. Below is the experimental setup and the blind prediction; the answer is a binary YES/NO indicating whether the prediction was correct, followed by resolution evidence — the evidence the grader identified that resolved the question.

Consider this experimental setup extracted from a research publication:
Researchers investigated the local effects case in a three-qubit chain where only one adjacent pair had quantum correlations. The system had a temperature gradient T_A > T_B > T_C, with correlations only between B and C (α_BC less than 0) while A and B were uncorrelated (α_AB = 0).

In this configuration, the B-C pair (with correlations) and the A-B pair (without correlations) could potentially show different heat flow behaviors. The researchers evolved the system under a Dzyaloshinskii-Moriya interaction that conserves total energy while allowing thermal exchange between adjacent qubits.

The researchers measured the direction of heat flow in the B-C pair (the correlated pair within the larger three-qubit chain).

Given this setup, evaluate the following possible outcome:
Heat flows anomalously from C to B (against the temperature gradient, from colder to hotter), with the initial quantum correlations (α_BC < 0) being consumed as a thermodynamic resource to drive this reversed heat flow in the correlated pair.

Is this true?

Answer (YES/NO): YES